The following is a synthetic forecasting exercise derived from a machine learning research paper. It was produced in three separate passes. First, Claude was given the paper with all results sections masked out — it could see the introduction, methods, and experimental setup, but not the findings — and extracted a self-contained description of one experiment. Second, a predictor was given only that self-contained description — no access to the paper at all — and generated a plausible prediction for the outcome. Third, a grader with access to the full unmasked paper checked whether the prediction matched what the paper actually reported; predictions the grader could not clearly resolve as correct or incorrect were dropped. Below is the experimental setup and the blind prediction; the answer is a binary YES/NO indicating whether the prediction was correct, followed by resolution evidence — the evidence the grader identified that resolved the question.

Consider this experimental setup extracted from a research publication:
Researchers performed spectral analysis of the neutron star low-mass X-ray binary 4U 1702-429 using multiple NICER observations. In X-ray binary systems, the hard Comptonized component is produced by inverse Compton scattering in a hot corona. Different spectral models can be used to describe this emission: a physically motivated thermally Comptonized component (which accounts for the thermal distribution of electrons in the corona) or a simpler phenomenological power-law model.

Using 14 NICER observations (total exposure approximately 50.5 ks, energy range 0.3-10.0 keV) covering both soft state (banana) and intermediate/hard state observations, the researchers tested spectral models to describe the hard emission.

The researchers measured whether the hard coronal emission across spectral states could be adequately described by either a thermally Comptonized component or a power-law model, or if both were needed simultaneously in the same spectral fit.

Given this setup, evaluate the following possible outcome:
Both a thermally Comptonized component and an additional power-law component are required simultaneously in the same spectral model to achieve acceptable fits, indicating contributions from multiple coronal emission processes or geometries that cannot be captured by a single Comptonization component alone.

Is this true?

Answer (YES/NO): NO